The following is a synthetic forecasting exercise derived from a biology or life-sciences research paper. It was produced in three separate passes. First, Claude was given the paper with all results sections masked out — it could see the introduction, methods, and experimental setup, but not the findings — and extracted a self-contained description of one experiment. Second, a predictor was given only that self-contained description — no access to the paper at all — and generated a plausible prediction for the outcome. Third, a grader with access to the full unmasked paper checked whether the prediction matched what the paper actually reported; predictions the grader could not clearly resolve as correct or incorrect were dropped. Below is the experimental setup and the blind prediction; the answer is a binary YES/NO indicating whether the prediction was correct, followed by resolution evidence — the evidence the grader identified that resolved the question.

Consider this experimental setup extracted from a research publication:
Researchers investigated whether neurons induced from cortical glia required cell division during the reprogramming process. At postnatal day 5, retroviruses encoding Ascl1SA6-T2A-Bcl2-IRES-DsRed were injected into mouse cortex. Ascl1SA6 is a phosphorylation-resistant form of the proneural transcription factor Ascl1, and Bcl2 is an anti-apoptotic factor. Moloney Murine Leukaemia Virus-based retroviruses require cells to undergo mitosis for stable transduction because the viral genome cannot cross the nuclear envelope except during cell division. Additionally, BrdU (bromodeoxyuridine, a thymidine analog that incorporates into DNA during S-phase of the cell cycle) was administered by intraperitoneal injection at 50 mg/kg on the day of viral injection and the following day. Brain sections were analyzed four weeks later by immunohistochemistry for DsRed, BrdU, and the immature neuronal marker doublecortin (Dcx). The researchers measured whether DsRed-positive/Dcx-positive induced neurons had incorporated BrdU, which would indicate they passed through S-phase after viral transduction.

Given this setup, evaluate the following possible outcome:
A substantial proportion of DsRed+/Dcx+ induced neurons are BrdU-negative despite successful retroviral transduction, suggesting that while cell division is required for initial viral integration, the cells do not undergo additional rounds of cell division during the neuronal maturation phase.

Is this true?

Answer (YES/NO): NO